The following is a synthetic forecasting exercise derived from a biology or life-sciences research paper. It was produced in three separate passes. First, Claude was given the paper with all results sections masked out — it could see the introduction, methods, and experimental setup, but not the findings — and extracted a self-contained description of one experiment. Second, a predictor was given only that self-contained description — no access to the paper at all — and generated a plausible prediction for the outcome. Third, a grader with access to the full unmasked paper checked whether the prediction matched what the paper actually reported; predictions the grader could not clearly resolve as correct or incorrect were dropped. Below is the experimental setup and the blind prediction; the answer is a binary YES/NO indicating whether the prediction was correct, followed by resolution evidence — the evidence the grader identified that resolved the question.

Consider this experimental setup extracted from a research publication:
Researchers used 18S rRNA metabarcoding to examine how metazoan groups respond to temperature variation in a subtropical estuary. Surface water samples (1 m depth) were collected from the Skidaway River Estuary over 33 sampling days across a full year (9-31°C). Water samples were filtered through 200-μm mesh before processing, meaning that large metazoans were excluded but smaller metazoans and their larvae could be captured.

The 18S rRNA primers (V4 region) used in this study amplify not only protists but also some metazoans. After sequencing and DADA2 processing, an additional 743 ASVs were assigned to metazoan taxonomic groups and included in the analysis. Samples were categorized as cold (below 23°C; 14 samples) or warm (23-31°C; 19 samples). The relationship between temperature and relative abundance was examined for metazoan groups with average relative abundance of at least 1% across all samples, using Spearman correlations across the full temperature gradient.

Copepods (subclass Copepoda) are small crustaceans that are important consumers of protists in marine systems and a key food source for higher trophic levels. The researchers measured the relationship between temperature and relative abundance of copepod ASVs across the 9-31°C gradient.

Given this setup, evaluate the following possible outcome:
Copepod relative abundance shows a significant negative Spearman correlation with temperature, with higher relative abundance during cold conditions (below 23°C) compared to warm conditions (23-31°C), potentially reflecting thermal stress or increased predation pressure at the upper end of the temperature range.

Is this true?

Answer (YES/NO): NO